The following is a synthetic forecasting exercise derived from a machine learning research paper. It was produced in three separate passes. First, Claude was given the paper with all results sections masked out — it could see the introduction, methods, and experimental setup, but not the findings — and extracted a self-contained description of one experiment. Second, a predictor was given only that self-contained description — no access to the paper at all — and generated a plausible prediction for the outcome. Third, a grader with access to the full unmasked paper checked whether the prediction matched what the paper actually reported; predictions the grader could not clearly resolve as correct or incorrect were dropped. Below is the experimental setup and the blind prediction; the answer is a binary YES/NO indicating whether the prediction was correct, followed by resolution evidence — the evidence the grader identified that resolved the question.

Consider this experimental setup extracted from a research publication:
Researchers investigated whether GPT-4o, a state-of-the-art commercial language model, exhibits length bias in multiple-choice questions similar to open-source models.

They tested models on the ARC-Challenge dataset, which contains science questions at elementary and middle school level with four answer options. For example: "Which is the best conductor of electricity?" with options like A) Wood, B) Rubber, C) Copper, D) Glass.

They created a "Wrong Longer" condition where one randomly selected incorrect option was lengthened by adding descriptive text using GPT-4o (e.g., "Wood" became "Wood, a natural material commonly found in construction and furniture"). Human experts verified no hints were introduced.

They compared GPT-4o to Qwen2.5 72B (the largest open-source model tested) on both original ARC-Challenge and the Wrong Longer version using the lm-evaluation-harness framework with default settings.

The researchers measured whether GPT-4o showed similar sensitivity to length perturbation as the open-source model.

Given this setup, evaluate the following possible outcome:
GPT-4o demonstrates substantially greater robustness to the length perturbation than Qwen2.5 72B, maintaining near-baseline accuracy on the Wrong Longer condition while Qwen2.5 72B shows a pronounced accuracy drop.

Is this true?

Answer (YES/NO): NO